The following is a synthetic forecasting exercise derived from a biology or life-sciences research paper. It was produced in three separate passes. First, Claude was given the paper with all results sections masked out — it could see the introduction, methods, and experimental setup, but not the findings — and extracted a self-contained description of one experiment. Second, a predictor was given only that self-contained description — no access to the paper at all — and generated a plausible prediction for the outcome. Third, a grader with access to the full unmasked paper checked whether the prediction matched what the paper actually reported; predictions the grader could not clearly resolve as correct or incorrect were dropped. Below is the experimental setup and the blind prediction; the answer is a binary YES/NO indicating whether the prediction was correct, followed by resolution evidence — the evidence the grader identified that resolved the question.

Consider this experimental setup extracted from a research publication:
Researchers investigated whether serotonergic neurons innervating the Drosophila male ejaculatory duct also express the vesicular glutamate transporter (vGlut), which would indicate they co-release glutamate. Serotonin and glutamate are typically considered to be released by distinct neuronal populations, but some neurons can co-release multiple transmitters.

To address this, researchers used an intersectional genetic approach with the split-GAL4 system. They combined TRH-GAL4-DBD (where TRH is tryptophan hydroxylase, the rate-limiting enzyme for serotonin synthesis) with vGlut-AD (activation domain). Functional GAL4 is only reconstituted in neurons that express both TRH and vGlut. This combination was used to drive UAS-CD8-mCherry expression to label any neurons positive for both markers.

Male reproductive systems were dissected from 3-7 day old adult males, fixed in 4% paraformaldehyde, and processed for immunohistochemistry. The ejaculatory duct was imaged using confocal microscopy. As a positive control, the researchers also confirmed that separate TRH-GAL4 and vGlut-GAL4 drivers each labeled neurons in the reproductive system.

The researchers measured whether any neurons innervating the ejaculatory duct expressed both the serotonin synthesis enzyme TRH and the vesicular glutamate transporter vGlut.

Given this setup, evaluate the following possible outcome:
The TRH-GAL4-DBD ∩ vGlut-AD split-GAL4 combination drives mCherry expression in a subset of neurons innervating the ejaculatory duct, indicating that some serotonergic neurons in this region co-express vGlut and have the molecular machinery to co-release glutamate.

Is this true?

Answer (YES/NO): YES